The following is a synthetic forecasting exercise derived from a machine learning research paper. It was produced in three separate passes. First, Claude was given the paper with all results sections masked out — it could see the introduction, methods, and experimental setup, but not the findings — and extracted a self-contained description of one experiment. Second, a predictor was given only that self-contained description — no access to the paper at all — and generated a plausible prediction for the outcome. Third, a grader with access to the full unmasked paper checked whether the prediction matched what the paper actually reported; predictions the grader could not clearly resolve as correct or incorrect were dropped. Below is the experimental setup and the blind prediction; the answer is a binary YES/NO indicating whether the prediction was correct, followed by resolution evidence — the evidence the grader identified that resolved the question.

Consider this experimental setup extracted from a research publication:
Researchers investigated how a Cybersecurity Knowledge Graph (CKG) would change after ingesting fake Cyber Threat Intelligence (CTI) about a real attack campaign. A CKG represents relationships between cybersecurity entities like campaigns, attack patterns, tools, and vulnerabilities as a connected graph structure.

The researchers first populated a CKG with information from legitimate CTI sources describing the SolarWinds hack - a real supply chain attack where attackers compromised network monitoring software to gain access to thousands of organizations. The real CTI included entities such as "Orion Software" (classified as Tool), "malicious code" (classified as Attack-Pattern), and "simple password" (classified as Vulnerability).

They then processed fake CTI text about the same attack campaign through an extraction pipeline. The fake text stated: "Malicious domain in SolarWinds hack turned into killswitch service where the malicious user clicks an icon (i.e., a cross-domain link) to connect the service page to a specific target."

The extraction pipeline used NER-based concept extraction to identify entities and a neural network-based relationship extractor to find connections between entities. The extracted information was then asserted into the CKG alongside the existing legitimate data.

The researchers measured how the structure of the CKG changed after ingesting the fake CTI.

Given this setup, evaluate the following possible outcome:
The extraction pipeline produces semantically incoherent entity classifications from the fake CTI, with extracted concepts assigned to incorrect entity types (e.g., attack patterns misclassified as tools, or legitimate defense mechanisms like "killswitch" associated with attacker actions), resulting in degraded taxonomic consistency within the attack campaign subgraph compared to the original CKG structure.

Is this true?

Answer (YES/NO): NO